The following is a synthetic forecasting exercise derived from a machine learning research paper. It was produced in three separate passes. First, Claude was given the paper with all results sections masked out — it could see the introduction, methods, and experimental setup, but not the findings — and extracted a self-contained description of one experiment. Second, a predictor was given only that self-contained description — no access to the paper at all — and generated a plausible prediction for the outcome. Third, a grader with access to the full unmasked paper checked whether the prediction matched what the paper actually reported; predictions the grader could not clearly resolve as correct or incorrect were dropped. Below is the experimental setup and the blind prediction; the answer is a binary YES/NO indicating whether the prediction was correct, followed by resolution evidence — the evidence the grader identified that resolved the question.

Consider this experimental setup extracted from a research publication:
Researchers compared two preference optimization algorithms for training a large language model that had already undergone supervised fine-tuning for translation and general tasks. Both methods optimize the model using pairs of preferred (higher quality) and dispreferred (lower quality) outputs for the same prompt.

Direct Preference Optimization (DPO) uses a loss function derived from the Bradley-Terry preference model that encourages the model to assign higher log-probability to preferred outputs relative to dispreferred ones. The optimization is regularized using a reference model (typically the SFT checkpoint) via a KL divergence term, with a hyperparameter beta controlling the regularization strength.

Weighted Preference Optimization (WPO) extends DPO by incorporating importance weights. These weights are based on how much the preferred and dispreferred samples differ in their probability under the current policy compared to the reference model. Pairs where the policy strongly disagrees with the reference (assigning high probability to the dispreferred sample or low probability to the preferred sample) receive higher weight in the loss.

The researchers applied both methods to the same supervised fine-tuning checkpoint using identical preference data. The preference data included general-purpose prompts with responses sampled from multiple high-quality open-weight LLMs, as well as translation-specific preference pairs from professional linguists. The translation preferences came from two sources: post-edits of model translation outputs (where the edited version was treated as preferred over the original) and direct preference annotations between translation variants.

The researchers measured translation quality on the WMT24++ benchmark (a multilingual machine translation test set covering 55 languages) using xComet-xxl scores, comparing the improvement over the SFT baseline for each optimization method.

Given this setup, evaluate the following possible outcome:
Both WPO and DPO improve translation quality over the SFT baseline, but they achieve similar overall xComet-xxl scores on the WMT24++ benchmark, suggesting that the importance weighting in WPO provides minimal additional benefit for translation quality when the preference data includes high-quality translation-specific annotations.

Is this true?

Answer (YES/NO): NO